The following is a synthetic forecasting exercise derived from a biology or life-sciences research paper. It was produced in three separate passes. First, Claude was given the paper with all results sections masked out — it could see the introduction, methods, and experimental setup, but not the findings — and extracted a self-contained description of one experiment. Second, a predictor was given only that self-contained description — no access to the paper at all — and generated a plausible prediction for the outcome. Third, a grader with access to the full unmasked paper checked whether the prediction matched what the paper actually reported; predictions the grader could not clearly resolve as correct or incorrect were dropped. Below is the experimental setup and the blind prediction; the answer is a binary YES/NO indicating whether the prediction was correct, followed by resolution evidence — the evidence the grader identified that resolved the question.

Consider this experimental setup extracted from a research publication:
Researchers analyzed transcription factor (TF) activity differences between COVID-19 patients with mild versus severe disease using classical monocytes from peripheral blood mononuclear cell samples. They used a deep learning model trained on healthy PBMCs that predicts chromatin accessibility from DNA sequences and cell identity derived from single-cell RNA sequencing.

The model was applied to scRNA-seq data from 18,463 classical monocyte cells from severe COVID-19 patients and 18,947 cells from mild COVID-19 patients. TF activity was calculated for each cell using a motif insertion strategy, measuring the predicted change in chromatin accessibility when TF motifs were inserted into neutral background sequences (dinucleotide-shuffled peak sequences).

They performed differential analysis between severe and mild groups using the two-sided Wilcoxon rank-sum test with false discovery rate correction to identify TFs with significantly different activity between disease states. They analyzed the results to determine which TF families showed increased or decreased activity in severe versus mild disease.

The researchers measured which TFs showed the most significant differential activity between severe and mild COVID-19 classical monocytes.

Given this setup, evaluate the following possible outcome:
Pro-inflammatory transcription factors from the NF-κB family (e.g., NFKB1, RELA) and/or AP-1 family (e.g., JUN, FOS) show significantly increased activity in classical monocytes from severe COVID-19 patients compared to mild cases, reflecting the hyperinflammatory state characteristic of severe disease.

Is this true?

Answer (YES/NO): YES